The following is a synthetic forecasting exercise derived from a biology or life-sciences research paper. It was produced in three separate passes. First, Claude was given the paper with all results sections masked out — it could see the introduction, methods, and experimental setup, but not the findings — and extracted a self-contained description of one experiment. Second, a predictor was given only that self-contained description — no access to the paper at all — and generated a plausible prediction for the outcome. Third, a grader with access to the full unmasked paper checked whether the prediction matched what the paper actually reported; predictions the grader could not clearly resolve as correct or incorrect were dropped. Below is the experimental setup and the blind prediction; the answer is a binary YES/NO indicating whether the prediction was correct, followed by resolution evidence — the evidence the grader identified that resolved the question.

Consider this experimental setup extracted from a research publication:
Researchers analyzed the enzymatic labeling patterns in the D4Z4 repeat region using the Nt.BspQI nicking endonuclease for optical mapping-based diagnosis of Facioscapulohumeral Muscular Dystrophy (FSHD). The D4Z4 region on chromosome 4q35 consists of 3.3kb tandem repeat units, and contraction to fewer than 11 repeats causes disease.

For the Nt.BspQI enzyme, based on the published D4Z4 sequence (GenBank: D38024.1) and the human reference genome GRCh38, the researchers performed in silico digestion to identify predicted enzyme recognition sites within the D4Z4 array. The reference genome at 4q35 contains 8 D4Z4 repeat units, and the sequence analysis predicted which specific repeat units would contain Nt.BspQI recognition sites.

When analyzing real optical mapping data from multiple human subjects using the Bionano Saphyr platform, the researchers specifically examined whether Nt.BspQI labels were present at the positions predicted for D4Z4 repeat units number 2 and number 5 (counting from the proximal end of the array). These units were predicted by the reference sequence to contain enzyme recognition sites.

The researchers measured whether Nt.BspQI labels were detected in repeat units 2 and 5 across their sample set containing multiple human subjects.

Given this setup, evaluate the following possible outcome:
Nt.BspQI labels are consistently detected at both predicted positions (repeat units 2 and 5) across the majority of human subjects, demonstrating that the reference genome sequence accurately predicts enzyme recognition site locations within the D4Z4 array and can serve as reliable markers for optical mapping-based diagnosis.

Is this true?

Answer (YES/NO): NO